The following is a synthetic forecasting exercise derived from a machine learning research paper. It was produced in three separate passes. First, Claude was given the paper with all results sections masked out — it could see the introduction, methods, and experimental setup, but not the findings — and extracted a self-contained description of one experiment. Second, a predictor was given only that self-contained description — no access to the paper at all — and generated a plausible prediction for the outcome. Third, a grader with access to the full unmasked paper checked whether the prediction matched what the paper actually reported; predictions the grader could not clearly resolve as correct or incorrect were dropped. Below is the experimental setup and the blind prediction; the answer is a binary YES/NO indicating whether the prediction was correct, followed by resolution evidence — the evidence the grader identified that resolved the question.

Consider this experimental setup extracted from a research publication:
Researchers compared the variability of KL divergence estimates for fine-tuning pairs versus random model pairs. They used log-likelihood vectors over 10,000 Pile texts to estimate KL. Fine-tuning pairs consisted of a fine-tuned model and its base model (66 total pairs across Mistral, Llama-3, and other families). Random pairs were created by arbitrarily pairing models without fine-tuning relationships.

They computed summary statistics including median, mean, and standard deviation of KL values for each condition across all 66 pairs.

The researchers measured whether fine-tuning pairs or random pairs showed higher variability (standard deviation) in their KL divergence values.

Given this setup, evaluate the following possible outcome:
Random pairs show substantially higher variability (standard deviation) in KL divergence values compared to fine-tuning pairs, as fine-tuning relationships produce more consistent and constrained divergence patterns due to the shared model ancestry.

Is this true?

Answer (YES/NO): NO